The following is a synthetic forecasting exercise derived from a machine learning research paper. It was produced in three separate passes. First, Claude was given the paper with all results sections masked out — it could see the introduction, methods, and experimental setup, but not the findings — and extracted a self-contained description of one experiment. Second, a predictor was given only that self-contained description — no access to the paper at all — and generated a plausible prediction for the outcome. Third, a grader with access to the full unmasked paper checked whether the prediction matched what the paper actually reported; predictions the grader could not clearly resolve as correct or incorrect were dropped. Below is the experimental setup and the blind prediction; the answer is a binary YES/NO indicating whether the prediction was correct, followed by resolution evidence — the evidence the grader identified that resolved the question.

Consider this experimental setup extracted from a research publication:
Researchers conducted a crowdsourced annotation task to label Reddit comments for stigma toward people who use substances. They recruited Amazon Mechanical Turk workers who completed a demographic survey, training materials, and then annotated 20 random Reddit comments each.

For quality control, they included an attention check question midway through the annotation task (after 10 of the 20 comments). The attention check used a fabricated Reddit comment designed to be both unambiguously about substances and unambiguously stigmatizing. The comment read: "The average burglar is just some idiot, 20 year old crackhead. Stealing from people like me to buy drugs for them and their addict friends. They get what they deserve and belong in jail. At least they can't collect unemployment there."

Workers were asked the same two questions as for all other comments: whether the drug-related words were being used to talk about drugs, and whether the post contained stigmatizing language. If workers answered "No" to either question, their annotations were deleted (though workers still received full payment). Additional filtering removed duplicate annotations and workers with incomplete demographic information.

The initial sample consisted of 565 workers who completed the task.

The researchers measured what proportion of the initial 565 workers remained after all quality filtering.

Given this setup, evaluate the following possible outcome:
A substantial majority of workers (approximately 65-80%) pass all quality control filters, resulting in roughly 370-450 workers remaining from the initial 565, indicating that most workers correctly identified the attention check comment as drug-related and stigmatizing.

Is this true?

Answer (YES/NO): YES